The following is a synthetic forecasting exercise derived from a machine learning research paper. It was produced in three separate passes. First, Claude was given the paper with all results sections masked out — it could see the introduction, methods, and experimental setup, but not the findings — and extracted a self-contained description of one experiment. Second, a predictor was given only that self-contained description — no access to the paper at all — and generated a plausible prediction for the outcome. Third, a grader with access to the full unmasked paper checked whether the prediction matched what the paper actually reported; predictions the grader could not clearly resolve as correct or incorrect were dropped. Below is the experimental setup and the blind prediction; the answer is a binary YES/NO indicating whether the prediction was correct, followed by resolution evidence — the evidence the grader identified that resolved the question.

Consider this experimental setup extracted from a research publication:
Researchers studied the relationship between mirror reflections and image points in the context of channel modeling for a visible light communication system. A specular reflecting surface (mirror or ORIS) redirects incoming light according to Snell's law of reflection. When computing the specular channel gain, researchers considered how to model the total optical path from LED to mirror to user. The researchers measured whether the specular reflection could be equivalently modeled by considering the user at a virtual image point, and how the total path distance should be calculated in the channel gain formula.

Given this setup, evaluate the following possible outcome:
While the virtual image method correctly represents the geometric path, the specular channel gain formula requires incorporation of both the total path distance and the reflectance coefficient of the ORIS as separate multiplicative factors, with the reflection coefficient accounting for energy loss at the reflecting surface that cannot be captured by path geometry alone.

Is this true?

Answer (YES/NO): YES